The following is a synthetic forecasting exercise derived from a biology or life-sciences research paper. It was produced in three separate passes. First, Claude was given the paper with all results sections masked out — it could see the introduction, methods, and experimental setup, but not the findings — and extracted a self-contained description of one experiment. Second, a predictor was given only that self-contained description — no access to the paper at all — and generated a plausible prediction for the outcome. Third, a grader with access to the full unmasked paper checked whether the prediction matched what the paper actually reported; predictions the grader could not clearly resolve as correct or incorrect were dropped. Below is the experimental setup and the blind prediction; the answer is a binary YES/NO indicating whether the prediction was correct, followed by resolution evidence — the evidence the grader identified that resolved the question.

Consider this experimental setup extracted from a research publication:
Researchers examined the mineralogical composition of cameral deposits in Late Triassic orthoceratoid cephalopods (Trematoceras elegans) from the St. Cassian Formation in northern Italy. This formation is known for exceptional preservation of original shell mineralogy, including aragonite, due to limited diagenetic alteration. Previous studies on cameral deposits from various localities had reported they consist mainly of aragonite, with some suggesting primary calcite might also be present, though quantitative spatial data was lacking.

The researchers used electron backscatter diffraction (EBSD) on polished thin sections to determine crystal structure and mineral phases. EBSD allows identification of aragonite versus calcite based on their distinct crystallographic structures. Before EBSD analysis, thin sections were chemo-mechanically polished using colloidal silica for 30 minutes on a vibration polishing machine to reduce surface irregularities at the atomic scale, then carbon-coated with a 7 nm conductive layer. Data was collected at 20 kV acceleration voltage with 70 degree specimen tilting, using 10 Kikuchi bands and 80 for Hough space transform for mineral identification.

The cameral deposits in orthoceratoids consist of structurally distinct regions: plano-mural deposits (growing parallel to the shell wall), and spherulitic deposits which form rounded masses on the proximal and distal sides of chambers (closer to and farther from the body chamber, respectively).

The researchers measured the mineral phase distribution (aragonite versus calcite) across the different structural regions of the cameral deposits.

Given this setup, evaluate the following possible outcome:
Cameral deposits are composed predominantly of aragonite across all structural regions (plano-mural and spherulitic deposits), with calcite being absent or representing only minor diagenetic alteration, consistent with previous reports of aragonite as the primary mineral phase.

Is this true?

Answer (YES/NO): NO